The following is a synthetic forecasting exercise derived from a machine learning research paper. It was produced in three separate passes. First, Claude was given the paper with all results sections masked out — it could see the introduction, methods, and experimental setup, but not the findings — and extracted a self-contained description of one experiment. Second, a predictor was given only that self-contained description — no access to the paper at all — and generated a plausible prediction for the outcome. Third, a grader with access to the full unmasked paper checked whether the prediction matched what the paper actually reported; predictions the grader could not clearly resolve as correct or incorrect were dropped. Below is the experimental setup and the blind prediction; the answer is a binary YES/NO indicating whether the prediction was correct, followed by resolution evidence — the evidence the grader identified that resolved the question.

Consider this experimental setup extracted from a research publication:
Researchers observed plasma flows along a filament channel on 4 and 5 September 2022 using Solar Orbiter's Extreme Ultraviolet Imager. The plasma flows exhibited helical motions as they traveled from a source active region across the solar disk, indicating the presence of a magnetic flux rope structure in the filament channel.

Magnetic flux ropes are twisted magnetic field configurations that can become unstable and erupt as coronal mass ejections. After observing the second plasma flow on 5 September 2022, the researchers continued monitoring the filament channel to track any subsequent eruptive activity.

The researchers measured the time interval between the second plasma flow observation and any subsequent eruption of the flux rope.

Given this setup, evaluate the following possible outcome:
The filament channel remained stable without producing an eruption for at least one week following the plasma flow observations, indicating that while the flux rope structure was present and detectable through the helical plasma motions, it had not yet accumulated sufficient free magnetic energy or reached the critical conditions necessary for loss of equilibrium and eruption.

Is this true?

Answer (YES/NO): NO